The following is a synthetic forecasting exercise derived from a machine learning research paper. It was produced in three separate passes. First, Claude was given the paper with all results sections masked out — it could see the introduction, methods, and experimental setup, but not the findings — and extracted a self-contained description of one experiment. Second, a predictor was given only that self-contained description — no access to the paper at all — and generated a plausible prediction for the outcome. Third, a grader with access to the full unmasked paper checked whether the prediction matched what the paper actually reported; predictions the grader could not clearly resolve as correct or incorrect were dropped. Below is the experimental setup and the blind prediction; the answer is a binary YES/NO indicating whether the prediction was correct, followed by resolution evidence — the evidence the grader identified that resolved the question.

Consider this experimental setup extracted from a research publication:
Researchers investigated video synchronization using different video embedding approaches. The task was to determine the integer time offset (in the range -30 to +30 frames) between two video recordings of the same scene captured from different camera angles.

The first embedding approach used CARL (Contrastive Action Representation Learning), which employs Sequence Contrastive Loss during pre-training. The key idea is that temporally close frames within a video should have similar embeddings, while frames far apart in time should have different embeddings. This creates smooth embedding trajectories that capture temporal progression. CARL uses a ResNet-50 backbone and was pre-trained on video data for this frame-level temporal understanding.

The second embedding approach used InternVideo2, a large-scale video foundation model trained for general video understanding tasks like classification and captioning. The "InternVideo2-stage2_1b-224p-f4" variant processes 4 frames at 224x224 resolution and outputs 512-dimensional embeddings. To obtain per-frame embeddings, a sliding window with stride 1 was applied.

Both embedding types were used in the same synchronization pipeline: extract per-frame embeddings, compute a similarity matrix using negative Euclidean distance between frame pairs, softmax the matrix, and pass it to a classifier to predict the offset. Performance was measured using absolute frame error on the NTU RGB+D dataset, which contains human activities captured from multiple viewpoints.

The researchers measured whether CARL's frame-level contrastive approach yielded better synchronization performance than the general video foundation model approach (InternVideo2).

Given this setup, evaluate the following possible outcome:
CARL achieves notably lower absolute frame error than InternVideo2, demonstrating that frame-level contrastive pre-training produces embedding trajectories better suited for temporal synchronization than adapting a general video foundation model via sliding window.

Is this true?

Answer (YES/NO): NO